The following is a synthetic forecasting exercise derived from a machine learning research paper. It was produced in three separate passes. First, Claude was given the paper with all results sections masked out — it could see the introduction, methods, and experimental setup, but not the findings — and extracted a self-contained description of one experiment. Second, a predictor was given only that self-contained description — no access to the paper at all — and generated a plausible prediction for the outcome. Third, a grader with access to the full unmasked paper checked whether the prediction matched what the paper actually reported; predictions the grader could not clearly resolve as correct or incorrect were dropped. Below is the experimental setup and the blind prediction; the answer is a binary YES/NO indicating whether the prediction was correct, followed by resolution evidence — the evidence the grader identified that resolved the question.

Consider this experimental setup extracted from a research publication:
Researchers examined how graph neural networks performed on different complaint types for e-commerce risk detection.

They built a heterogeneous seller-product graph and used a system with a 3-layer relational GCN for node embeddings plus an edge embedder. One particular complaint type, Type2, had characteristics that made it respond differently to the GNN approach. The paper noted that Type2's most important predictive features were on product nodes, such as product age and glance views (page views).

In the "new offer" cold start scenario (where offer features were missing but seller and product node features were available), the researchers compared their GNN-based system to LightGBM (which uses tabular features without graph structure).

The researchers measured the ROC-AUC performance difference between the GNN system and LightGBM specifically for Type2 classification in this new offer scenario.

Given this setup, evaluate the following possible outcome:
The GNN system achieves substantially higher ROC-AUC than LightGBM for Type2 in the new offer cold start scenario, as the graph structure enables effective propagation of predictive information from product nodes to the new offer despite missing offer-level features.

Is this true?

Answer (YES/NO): NO